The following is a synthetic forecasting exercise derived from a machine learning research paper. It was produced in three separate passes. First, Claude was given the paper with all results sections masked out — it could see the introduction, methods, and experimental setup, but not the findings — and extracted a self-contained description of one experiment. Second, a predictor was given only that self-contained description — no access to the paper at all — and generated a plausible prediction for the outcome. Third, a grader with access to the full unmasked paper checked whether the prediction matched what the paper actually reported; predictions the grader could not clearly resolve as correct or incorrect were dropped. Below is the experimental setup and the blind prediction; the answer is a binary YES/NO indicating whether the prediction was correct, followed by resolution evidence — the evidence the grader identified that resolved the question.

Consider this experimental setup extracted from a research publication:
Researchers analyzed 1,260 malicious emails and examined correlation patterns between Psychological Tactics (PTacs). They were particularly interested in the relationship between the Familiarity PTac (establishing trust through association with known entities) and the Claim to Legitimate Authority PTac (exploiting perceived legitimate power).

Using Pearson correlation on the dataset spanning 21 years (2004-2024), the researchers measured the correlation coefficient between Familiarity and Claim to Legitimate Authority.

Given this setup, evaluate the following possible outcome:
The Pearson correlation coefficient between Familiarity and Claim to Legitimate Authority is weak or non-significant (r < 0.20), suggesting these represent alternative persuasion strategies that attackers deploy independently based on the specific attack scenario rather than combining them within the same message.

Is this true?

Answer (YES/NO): NO